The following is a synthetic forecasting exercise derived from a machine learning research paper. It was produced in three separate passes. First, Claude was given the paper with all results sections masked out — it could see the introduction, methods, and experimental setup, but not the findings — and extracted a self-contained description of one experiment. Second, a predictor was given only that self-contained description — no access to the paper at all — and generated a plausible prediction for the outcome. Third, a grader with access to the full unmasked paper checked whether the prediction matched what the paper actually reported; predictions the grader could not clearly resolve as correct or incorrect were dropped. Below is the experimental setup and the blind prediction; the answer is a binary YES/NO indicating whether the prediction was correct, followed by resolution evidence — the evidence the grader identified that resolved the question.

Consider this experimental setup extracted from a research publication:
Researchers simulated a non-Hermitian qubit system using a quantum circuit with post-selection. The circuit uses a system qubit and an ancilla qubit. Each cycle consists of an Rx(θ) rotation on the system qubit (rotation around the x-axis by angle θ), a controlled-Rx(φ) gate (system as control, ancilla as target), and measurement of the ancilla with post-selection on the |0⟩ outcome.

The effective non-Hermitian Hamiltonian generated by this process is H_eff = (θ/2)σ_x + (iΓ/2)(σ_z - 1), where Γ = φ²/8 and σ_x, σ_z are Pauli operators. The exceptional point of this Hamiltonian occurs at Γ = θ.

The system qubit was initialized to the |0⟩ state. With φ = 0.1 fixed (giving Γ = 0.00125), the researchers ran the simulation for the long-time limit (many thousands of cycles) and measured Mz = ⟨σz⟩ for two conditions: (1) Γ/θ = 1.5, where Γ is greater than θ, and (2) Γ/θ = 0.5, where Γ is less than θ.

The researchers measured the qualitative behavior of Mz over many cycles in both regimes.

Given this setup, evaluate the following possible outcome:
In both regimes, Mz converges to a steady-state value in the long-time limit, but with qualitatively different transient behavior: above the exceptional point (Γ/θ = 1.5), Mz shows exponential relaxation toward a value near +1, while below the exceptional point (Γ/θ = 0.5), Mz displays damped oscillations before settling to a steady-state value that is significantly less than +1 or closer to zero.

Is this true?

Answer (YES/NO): NO